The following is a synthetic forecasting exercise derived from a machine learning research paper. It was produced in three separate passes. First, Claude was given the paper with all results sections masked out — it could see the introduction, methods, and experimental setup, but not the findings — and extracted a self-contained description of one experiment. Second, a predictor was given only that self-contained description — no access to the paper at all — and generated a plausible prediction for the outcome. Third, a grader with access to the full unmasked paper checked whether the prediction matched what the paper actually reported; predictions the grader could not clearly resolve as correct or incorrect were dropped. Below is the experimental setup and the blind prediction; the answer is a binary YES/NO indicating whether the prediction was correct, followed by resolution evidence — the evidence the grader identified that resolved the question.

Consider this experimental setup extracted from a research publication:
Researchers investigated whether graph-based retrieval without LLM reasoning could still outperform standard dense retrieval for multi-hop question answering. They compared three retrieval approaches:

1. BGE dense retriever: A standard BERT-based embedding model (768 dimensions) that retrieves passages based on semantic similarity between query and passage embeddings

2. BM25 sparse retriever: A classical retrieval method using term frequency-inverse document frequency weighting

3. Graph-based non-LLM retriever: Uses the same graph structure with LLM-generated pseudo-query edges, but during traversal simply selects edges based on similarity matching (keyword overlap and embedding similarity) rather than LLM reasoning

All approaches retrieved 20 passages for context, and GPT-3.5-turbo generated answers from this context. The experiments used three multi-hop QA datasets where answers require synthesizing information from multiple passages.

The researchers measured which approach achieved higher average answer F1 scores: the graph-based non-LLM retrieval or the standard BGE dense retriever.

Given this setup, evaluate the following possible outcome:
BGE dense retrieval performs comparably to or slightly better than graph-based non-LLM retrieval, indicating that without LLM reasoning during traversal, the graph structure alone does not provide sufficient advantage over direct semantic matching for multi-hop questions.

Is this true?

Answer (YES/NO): NO